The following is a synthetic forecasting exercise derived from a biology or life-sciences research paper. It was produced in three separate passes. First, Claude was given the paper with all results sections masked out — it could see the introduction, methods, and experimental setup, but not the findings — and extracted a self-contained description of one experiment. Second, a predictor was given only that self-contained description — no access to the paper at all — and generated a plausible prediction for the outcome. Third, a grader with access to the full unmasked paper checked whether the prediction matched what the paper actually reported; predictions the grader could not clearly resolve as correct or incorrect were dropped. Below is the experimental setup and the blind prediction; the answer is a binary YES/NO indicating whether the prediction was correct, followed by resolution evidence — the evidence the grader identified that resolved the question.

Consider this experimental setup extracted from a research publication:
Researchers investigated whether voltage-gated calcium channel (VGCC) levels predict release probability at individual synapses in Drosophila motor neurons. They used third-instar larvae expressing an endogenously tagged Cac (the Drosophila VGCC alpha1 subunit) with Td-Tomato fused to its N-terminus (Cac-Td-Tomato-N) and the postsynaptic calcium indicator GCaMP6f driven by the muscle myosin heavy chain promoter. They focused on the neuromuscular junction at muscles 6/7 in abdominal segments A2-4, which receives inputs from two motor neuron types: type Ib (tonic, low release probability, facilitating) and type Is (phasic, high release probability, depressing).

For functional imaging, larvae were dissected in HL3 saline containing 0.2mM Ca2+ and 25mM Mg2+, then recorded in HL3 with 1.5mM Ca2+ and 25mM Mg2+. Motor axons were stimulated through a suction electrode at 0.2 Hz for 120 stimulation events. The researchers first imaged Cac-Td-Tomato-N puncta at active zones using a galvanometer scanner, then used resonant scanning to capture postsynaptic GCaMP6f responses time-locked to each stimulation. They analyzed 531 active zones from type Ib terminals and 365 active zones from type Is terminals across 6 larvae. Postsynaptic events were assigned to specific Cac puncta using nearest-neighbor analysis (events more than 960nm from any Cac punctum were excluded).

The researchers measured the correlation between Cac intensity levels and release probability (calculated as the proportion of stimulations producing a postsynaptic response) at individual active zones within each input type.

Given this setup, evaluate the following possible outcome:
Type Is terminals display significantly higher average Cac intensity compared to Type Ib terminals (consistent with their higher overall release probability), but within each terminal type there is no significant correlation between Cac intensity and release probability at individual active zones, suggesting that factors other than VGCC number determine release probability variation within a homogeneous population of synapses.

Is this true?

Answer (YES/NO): NO